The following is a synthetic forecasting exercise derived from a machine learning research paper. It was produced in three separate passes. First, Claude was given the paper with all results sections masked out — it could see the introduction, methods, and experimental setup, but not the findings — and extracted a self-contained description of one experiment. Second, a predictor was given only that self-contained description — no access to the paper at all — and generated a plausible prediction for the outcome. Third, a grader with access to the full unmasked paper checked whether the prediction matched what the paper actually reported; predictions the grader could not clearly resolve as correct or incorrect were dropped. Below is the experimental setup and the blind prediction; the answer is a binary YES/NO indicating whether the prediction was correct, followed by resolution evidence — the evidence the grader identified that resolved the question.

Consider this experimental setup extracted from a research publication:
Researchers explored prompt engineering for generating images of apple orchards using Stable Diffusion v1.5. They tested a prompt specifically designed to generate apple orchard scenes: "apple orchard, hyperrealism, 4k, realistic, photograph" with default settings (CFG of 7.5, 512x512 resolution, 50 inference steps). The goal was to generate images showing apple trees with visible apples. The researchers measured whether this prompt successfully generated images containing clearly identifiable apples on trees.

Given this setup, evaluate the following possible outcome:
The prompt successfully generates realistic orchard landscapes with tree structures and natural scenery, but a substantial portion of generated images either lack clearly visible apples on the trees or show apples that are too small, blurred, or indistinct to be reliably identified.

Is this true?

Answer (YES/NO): YES